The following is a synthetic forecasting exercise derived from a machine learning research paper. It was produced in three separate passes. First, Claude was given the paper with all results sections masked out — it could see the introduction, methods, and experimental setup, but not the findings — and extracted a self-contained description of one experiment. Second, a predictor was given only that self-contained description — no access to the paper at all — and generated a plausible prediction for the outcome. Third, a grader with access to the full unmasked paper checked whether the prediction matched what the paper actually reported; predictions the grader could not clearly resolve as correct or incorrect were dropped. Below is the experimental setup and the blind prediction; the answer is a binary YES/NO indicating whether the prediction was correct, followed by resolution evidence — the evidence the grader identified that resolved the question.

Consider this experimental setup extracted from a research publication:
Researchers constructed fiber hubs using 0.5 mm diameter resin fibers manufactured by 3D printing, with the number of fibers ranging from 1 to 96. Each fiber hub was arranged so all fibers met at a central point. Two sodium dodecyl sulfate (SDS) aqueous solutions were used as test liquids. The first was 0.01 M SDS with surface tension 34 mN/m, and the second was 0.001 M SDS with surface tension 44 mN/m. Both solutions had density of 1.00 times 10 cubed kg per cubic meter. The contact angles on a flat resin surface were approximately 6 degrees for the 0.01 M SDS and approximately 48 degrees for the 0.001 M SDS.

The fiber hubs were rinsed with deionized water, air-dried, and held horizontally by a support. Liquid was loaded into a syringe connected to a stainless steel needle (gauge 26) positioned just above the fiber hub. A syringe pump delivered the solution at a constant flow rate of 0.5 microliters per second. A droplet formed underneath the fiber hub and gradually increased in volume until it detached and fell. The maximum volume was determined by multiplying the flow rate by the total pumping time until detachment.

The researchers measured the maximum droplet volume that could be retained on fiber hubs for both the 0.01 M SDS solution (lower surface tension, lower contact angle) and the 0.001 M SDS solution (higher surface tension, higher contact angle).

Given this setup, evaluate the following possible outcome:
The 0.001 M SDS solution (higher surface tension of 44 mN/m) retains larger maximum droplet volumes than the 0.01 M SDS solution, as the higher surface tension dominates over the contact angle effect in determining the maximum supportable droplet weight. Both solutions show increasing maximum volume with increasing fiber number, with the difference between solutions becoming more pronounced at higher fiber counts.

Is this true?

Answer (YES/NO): NO